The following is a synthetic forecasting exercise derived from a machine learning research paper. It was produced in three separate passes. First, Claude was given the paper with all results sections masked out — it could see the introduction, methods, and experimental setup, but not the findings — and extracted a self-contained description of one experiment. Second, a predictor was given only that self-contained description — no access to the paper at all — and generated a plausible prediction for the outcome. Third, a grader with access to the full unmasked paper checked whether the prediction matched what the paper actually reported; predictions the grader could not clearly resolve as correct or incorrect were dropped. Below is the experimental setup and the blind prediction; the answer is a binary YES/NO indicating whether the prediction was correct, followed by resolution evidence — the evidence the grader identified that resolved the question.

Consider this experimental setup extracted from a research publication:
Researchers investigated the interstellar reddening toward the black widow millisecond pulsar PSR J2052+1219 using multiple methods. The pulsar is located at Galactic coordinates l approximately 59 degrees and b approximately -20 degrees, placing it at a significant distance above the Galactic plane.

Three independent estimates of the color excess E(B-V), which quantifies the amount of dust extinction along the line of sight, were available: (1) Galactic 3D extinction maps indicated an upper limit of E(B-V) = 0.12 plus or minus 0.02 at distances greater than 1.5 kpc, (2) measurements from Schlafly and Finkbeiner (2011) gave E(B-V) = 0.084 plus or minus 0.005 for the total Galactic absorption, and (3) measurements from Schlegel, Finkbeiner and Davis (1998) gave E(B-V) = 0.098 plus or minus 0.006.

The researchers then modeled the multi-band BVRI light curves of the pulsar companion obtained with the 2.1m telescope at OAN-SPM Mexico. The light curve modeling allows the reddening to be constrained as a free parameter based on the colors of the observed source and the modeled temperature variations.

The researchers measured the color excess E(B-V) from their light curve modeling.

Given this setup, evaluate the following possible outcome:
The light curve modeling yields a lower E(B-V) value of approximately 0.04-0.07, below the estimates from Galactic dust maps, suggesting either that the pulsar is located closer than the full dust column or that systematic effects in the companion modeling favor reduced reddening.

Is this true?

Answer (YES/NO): NO